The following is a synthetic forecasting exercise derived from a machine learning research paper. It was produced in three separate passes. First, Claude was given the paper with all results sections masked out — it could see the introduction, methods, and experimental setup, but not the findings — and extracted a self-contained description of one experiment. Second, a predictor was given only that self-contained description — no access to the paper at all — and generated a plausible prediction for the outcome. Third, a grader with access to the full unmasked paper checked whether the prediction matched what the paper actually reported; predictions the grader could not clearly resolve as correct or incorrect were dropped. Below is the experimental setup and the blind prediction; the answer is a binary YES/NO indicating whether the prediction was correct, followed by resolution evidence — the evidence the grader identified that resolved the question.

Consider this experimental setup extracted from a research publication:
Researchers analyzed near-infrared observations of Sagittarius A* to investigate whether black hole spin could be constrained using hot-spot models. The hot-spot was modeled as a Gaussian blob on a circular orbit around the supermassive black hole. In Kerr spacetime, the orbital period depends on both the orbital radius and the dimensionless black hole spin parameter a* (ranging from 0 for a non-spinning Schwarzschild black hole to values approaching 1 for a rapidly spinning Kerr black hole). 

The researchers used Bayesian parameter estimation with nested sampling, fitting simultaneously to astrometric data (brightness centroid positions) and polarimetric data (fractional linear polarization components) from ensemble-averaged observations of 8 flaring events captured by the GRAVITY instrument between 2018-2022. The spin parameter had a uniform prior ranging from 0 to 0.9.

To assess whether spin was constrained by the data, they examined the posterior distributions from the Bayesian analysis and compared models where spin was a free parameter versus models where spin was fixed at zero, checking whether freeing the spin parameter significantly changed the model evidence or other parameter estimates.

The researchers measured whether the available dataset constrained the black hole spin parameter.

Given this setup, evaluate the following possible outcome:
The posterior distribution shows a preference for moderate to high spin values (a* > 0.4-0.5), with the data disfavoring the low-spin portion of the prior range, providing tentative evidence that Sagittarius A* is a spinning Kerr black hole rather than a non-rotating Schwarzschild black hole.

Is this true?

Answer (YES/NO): NO